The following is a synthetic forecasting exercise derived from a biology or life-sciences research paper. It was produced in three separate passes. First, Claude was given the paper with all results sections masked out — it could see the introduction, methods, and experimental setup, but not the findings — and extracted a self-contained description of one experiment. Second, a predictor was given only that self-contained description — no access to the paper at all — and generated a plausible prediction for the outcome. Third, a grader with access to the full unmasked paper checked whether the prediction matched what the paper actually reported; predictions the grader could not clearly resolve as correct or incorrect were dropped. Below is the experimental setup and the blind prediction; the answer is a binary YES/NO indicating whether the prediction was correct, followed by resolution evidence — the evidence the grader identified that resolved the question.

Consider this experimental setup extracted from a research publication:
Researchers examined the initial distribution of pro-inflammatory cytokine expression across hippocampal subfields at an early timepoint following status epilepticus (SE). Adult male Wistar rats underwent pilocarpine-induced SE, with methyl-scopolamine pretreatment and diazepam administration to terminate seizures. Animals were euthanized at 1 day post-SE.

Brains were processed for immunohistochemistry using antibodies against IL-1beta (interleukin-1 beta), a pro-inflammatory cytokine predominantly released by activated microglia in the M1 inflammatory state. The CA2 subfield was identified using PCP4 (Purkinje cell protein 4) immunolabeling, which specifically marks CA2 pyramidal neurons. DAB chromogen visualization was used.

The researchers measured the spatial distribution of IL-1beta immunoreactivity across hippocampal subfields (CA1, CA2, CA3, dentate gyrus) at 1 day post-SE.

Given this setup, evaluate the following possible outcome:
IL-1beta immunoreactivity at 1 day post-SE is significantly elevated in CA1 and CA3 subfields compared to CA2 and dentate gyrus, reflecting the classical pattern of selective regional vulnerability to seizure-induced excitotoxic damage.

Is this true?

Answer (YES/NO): NO